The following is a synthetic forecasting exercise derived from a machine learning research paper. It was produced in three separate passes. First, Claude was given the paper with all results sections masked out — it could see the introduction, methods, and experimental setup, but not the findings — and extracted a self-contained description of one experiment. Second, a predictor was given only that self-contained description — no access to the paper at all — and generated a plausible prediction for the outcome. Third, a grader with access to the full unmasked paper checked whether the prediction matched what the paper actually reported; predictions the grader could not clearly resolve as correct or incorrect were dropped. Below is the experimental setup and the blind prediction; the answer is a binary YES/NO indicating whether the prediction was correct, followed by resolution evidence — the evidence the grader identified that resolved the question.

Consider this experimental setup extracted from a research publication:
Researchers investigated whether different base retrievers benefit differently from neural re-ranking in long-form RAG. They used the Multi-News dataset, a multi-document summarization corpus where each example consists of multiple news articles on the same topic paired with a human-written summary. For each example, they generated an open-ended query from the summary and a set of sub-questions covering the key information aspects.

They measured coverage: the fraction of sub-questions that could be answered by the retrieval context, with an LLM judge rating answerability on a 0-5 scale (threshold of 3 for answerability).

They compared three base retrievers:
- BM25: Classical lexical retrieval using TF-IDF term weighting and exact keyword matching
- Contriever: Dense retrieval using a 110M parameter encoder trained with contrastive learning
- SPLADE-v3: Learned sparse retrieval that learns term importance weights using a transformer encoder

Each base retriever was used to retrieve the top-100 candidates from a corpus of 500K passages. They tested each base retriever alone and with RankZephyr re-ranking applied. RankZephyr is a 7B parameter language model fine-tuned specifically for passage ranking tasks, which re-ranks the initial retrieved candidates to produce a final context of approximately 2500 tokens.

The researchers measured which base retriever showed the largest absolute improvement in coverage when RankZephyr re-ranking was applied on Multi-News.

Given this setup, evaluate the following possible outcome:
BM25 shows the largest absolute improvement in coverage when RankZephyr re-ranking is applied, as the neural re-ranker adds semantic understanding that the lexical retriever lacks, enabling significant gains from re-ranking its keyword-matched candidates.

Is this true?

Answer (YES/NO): YES